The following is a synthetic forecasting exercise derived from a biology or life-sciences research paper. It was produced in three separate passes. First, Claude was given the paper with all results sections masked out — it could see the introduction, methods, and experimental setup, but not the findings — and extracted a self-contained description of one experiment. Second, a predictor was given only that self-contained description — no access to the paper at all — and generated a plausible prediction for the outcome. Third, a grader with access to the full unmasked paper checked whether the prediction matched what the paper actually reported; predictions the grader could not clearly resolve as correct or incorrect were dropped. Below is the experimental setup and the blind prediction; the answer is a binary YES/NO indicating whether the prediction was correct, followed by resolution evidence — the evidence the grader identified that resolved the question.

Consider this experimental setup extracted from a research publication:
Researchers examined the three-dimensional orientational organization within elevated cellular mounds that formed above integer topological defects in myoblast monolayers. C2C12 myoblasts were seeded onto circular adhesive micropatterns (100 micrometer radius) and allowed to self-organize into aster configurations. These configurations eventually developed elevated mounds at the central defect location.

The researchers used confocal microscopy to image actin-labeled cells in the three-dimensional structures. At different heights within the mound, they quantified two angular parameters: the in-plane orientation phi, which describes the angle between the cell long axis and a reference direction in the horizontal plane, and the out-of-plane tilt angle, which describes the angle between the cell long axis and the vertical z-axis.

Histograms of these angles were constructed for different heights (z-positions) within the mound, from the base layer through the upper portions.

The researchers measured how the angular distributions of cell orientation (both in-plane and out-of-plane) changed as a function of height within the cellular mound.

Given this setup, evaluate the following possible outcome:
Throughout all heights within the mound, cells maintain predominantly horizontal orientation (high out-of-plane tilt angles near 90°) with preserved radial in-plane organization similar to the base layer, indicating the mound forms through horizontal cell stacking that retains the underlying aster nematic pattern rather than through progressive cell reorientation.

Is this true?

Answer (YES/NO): NO